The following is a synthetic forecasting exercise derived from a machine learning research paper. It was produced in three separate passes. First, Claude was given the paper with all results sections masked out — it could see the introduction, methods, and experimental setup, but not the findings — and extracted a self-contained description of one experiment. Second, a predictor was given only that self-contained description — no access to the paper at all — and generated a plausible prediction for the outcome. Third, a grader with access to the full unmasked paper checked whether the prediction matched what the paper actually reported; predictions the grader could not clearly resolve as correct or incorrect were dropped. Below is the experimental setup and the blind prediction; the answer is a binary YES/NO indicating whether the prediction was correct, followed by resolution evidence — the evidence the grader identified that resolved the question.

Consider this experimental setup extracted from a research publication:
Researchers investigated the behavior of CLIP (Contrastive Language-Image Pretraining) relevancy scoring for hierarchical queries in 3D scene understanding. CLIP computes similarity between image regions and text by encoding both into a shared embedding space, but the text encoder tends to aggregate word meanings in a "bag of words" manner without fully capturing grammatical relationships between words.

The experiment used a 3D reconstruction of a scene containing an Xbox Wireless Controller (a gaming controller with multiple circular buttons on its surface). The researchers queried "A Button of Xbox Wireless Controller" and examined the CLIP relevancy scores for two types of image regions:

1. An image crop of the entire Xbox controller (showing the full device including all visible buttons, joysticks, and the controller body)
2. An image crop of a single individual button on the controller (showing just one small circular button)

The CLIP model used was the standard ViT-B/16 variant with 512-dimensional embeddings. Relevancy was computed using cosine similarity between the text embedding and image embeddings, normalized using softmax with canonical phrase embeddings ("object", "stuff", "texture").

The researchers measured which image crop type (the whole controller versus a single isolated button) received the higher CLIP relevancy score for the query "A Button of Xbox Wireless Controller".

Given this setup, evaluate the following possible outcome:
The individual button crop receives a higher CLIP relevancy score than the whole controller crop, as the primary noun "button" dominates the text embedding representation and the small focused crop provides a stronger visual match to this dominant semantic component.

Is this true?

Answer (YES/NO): NO